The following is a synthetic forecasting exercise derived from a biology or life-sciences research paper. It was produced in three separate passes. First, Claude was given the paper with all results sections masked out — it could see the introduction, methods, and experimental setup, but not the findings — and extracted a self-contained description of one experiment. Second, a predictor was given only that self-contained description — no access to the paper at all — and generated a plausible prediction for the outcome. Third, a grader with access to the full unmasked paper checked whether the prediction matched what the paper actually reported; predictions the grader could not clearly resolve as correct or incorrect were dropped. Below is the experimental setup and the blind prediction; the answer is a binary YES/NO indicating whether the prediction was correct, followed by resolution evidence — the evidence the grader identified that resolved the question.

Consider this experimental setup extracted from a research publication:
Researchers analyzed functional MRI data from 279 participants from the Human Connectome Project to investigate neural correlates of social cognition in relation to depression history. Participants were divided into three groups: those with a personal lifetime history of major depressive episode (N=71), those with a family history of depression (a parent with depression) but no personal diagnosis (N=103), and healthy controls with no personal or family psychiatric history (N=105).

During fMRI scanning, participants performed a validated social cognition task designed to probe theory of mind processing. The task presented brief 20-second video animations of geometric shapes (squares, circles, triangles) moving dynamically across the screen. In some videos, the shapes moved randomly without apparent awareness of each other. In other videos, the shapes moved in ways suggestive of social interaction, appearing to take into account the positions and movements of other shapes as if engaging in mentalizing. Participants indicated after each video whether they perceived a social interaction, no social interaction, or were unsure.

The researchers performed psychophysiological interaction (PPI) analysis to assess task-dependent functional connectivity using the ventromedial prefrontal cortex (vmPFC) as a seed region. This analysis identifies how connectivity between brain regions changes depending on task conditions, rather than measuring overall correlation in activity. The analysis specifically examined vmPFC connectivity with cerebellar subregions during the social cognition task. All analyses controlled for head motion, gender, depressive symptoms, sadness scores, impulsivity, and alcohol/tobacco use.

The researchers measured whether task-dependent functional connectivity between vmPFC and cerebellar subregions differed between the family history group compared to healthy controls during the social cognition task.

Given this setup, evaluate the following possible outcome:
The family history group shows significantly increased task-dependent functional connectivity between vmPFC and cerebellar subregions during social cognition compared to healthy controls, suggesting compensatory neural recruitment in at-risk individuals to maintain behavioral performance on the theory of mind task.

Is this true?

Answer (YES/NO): YES